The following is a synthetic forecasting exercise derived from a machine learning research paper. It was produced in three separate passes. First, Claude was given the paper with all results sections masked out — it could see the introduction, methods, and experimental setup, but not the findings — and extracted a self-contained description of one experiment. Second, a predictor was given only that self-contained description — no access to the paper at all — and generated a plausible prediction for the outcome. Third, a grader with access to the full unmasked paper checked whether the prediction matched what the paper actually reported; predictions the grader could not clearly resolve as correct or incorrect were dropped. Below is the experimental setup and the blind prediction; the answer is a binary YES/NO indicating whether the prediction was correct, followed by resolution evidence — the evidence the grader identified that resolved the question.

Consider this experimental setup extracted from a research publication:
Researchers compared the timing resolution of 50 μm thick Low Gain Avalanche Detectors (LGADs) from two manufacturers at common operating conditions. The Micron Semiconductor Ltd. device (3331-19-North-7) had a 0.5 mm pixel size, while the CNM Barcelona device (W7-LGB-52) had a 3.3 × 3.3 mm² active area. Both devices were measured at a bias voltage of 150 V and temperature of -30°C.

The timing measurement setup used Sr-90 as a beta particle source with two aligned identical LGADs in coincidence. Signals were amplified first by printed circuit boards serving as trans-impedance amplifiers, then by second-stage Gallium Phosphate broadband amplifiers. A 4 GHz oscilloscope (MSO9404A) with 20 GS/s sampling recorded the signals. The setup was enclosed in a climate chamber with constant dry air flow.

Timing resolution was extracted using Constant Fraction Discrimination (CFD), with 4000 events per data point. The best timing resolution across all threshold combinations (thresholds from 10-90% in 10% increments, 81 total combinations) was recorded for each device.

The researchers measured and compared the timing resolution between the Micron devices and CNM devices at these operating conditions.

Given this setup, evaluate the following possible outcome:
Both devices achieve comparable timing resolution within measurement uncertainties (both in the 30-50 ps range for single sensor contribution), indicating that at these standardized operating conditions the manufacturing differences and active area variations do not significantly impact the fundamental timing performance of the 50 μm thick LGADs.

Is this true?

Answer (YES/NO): NO